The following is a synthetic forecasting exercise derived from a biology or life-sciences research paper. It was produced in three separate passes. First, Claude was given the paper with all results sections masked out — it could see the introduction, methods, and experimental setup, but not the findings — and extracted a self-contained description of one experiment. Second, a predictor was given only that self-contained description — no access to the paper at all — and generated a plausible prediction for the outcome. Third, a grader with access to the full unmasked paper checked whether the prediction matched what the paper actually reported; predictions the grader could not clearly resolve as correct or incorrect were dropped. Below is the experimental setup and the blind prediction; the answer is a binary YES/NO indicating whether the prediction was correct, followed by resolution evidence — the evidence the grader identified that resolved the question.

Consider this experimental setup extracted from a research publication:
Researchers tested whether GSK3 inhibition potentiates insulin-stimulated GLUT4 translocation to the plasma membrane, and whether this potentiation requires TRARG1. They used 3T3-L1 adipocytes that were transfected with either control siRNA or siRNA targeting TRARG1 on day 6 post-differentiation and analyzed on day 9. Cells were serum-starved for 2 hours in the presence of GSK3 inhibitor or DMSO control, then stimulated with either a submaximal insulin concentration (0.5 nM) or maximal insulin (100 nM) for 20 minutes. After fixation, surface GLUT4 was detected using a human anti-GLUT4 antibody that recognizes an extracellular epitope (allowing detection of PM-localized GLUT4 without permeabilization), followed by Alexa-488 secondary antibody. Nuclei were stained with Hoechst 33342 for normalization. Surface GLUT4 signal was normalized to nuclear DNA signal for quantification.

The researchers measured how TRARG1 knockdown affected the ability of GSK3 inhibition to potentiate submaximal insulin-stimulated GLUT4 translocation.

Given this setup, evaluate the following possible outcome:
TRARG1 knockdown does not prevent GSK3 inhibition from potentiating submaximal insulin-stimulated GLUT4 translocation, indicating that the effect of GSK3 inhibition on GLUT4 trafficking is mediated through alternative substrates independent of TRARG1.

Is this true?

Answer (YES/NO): NO